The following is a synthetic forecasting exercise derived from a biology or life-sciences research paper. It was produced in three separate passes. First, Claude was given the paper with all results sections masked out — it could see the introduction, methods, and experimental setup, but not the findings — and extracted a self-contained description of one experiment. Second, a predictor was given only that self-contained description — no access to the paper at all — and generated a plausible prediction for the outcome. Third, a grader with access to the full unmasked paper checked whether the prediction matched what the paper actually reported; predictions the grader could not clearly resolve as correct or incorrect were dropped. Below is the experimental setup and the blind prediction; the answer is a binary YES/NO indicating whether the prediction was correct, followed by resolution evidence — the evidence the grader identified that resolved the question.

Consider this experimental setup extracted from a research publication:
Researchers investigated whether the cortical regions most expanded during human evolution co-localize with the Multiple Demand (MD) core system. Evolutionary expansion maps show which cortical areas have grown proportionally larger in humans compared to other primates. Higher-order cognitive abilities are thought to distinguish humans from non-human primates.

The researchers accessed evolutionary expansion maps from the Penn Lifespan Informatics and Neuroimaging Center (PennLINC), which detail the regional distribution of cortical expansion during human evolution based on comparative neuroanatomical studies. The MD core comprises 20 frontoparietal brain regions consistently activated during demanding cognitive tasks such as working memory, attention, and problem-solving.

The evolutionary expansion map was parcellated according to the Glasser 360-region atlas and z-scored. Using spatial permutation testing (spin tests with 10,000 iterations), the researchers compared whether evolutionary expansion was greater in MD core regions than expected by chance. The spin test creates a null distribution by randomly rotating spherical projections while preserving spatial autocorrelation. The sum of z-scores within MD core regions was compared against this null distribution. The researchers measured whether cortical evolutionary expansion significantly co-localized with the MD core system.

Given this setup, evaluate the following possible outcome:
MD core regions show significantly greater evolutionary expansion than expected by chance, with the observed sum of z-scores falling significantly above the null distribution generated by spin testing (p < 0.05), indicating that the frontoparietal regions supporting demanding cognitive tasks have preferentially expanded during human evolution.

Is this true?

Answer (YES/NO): YES